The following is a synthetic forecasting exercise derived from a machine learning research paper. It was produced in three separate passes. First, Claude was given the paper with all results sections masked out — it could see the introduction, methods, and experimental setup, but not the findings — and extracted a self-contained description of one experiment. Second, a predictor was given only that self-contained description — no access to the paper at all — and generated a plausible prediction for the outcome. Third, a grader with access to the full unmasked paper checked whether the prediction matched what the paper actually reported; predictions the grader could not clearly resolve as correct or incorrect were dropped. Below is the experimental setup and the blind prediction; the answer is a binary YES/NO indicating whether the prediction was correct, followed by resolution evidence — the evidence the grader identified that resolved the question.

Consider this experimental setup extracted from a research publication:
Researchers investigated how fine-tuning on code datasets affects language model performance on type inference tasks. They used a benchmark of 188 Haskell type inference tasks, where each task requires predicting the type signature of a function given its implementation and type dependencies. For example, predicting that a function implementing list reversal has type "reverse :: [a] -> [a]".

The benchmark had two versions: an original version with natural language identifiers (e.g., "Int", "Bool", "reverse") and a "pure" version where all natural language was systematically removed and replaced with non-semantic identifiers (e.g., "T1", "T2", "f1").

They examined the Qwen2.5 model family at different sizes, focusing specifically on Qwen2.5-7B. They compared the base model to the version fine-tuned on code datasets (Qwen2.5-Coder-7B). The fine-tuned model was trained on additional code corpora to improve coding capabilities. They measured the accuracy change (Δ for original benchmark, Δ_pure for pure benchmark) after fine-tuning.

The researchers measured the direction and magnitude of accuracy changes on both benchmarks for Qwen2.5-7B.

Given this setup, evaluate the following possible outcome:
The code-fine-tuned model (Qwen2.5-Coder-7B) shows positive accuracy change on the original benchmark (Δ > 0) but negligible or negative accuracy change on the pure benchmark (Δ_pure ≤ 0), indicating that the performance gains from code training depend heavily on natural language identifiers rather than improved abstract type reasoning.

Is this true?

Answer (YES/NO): NO